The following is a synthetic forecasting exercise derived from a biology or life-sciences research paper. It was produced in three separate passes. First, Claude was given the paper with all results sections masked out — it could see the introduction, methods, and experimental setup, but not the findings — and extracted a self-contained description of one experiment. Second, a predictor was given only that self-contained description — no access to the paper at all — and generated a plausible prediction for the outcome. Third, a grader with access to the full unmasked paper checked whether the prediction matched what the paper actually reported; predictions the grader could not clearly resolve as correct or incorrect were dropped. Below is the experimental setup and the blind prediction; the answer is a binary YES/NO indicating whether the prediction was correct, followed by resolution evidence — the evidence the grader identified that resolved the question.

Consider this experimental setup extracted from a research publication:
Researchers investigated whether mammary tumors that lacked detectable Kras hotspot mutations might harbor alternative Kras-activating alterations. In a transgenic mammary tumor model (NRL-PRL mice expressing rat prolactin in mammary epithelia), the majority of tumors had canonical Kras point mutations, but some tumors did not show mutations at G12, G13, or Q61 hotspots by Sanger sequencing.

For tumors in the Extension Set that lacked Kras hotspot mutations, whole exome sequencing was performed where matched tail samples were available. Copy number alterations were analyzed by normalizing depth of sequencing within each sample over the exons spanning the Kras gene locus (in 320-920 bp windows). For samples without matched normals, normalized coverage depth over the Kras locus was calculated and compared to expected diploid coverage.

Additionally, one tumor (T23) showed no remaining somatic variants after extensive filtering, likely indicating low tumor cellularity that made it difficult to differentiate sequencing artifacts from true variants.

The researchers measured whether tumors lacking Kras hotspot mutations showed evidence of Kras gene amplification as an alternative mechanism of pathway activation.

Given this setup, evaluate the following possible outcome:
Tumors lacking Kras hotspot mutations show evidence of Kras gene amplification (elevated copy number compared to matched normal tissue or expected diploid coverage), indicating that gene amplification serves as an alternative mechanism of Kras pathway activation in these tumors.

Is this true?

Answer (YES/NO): YES